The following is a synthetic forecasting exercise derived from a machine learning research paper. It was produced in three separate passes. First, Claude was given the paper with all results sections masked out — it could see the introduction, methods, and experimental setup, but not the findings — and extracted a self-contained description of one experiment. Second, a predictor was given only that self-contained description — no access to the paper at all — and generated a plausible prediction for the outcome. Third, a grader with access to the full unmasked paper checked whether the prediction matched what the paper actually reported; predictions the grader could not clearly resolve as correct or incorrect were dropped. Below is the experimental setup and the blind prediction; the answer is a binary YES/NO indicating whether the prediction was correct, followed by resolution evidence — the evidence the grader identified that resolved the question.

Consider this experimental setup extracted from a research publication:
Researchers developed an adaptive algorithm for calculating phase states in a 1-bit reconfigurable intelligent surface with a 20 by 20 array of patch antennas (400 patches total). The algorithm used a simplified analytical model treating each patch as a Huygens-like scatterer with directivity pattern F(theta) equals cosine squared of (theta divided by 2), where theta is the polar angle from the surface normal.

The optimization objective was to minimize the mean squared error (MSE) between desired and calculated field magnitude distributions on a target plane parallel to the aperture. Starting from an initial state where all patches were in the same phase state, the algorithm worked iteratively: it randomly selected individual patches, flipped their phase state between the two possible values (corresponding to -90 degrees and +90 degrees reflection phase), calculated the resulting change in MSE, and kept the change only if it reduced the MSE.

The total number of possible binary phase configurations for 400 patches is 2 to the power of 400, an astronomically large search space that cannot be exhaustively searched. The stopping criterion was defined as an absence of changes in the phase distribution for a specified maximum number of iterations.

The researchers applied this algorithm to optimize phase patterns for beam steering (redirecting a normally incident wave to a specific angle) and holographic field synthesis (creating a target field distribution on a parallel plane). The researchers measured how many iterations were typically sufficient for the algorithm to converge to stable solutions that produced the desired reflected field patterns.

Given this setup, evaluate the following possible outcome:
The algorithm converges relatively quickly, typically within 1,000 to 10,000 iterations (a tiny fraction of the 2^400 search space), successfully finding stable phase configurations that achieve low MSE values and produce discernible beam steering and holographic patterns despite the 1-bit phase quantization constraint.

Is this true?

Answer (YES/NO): NO